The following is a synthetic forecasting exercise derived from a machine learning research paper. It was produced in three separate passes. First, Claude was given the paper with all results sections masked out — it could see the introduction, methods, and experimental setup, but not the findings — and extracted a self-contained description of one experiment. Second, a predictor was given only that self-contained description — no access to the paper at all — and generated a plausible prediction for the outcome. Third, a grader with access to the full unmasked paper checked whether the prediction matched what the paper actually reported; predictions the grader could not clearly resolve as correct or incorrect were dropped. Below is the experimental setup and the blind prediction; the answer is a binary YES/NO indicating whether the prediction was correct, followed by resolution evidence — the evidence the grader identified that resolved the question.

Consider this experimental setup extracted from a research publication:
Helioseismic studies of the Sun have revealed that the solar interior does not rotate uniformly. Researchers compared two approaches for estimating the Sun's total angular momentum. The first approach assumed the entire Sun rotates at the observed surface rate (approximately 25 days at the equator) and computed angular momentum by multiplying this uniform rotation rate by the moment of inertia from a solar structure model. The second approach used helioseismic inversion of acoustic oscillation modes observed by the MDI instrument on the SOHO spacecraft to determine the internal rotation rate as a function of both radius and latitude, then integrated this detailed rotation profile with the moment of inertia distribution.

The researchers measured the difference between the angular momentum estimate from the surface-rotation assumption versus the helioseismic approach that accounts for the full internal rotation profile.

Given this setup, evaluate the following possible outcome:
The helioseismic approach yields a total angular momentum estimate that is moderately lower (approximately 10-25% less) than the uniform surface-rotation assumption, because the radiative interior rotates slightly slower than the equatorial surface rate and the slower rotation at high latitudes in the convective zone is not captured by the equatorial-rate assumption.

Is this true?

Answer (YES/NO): NO